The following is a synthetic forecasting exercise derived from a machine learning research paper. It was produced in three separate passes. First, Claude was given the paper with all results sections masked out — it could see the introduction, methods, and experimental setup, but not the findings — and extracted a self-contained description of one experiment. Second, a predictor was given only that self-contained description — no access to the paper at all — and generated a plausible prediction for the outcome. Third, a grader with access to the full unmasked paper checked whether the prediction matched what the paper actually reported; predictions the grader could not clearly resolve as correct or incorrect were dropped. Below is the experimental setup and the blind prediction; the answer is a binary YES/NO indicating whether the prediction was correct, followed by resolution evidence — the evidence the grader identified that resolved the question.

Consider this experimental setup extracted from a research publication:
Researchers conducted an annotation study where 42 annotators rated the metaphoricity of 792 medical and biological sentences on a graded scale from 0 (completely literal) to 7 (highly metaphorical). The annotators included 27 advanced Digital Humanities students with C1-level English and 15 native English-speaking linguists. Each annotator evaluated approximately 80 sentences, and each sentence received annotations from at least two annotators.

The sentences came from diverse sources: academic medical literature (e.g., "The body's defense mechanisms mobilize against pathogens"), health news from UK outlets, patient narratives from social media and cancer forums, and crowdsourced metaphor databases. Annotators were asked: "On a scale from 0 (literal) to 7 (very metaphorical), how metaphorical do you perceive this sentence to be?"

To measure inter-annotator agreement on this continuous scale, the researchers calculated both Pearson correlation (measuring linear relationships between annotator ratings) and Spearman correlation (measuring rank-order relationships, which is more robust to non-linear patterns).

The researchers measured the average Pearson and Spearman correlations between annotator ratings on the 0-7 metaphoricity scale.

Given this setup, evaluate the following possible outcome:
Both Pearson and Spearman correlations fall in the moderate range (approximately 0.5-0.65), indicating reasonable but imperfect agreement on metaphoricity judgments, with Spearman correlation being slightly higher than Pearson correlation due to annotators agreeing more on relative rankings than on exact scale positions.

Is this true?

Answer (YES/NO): NO